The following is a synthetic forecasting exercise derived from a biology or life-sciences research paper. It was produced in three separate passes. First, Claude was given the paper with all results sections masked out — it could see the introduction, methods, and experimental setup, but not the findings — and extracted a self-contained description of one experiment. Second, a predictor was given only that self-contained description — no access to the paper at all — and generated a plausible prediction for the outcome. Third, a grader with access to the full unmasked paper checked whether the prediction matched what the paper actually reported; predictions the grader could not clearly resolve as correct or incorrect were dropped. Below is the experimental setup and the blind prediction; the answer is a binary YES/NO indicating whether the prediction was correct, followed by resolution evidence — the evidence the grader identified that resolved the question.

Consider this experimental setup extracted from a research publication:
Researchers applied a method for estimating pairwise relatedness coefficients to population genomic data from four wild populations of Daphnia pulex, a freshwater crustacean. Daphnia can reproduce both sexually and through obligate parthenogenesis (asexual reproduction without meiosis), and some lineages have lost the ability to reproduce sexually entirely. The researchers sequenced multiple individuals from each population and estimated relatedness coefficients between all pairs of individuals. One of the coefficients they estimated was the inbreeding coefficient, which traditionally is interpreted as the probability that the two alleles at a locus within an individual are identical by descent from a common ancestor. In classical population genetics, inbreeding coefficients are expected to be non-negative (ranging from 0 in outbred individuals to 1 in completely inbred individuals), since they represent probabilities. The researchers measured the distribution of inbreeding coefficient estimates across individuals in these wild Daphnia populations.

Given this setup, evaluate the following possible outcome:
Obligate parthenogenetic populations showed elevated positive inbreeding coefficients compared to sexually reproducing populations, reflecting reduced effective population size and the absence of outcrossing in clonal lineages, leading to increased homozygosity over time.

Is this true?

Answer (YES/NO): NO